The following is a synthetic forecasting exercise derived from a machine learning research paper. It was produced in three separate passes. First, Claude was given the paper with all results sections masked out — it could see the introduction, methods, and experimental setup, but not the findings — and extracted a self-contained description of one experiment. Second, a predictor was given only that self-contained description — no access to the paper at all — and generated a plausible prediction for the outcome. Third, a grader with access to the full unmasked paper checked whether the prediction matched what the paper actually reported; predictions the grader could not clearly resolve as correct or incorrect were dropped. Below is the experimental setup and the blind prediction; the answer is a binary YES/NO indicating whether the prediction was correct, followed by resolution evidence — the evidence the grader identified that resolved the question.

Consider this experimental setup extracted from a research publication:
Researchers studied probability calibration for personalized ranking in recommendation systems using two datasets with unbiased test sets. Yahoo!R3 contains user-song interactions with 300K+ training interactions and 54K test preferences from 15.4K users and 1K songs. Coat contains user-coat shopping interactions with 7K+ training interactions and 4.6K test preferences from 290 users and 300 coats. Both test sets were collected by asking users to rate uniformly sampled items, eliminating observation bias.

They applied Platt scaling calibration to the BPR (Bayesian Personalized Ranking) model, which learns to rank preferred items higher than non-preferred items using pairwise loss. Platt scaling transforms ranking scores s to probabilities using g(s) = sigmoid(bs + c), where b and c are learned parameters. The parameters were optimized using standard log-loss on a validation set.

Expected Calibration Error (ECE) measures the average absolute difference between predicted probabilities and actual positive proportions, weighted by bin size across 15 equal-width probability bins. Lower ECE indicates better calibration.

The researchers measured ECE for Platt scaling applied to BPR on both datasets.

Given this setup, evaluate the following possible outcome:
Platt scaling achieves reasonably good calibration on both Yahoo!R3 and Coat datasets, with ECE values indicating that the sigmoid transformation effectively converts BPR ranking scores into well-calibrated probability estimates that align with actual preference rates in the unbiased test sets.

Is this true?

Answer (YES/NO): NO